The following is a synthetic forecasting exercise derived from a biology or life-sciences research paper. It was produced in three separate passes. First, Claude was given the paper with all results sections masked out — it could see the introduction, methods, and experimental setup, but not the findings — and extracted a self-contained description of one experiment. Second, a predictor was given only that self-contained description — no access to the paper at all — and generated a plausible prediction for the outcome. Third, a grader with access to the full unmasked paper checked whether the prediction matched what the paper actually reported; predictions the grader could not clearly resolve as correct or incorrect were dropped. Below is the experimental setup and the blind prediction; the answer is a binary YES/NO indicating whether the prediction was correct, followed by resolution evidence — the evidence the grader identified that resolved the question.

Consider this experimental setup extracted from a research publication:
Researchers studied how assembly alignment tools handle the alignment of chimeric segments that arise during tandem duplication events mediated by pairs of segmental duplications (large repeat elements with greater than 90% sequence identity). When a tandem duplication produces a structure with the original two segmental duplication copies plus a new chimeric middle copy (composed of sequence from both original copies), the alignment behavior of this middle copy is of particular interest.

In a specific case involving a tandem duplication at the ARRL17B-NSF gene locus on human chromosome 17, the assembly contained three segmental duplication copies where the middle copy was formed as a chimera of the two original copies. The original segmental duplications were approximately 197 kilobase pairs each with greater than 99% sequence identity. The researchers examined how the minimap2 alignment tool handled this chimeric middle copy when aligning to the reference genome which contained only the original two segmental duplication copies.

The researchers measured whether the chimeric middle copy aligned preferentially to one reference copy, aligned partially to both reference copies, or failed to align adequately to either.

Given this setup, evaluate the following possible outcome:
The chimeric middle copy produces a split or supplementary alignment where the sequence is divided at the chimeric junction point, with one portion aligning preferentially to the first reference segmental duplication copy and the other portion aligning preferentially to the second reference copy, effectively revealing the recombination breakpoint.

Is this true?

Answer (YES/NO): NO